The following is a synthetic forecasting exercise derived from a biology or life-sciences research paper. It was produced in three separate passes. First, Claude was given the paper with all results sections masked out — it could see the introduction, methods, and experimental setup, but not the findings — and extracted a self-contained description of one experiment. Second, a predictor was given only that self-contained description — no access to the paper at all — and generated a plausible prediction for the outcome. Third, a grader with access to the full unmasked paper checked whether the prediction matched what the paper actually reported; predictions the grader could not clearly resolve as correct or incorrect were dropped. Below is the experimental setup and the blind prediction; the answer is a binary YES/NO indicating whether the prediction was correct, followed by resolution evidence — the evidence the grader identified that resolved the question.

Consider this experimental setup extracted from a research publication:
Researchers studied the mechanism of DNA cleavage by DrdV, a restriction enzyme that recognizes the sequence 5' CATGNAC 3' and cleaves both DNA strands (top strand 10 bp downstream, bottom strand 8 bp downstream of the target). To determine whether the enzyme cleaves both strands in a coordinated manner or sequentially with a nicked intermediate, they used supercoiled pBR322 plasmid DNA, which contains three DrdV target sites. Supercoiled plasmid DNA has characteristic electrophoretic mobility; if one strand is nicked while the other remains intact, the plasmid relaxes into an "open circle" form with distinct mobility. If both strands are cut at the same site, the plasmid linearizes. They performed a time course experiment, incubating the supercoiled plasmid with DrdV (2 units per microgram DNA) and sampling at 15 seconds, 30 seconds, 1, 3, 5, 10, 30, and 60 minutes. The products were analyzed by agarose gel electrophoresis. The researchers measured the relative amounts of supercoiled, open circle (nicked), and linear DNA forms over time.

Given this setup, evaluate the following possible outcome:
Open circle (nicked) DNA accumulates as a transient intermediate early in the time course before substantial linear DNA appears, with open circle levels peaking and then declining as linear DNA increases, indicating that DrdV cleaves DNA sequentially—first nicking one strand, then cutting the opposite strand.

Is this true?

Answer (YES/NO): NO